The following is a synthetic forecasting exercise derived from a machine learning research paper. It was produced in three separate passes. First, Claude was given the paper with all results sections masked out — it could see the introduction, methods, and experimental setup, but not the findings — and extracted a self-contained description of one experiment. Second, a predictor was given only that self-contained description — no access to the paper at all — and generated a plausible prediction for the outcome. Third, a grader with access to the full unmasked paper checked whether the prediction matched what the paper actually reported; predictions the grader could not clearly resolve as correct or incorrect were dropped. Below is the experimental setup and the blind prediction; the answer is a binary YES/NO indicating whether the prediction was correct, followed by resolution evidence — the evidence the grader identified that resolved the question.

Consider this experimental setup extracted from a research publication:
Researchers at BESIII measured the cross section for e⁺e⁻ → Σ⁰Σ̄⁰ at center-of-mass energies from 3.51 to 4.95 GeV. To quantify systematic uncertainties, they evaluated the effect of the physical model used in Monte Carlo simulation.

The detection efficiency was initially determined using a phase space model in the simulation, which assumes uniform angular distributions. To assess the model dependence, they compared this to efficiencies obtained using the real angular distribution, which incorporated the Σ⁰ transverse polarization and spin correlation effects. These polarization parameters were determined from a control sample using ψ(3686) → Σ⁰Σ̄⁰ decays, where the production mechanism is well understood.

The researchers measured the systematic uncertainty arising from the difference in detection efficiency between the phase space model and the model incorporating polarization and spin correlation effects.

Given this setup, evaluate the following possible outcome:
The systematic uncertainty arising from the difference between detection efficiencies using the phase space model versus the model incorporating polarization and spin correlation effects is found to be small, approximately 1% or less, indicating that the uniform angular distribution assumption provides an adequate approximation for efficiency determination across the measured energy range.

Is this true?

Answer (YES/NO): NO